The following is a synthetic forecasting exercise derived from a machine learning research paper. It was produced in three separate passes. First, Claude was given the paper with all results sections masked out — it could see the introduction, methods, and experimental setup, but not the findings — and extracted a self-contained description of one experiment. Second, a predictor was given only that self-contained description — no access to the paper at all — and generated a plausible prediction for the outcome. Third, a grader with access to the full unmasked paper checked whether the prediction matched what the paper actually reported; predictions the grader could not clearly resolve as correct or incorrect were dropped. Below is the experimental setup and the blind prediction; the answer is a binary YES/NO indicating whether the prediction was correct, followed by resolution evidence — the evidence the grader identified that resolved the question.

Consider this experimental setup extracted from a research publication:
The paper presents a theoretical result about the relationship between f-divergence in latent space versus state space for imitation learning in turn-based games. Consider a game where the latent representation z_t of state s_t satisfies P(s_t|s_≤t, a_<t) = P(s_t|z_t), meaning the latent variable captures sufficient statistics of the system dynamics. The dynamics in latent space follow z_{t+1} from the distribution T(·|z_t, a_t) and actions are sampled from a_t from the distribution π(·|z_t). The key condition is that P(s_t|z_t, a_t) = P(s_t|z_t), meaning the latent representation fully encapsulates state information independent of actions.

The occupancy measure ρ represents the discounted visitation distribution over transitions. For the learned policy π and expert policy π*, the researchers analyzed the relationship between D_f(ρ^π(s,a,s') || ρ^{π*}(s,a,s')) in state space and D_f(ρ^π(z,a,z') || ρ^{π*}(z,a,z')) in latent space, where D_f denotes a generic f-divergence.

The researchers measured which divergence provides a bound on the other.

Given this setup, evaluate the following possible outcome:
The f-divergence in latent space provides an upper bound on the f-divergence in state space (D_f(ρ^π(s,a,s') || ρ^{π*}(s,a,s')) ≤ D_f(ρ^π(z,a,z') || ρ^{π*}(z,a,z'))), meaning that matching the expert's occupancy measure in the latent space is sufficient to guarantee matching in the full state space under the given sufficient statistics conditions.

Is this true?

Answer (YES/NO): YES